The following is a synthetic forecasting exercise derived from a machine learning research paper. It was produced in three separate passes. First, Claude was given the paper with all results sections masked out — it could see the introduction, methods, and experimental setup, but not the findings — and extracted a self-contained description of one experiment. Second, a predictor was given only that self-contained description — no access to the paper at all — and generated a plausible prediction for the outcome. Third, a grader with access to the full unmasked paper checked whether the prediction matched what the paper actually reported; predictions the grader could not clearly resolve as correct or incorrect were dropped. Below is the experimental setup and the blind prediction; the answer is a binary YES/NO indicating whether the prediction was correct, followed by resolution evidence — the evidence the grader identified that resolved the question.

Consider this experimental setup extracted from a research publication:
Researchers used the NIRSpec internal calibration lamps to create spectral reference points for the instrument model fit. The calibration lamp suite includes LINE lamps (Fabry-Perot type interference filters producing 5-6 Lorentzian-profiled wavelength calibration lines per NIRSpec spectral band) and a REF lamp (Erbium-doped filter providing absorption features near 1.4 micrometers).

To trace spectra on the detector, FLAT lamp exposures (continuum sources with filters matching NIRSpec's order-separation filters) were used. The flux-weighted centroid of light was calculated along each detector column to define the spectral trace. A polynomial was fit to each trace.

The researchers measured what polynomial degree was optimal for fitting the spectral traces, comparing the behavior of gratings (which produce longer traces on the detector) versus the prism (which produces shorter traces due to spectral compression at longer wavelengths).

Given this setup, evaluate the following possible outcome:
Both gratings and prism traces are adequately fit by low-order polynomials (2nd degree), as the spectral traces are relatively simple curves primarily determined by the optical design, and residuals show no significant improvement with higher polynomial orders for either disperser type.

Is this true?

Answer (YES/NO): NO